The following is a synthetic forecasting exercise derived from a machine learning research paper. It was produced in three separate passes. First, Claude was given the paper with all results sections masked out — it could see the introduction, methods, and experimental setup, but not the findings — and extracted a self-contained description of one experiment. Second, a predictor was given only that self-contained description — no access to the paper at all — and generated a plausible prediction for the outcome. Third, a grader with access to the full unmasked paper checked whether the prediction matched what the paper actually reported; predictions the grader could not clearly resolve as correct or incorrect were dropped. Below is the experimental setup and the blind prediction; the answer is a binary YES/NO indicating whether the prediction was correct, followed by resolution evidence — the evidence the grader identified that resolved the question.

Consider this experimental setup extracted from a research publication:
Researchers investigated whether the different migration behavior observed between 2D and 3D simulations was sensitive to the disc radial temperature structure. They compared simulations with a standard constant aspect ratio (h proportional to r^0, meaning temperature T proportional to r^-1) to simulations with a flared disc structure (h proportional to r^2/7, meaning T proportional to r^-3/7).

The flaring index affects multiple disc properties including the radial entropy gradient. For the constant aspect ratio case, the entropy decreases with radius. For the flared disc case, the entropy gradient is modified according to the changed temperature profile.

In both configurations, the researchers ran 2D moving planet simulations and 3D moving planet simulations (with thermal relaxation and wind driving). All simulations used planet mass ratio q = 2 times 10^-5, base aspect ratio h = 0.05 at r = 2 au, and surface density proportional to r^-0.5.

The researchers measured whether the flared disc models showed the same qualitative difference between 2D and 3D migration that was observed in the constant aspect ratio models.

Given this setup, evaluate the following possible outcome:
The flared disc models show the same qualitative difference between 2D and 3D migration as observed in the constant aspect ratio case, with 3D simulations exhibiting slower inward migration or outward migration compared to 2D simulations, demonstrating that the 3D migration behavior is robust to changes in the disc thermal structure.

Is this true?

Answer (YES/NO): NO